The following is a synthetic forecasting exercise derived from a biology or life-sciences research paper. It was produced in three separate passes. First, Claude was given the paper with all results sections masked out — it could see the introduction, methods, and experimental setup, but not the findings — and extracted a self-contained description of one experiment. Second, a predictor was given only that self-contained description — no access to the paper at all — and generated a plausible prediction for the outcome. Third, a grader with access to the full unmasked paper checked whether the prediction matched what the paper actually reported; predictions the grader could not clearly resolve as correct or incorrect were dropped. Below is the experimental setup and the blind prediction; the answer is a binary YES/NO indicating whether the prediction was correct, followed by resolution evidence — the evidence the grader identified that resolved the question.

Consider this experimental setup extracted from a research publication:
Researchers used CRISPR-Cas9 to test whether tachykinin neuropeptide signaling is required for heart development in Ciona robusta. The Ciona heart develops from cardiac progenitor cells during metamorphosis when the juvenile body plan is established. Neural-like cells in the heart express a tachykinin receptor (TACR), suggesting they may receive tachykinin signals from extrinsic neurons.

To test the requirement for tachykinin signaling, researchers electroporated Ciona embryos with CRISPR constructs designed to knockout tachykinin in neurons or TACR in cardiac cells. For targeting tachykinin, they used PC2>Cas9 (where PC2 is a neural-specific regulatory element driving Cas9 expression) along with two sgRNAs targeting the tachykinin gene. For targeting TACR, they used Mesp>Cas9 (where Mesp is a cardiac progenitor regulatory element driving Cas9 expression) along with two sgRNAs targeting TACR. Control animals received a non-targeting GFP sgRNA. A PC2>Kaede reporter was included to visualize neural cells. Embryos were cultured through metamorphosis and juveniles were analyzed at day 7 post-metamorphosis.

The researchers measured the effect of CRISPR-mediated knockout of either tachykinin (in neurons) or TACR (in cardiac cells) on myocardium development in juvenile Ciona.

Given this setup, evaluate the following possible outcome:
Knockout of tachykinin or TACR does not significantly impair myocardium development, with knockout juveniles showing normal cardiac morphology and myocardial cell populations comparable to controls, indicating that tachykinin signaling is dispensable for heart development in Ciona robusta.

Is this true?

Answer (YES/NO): NO